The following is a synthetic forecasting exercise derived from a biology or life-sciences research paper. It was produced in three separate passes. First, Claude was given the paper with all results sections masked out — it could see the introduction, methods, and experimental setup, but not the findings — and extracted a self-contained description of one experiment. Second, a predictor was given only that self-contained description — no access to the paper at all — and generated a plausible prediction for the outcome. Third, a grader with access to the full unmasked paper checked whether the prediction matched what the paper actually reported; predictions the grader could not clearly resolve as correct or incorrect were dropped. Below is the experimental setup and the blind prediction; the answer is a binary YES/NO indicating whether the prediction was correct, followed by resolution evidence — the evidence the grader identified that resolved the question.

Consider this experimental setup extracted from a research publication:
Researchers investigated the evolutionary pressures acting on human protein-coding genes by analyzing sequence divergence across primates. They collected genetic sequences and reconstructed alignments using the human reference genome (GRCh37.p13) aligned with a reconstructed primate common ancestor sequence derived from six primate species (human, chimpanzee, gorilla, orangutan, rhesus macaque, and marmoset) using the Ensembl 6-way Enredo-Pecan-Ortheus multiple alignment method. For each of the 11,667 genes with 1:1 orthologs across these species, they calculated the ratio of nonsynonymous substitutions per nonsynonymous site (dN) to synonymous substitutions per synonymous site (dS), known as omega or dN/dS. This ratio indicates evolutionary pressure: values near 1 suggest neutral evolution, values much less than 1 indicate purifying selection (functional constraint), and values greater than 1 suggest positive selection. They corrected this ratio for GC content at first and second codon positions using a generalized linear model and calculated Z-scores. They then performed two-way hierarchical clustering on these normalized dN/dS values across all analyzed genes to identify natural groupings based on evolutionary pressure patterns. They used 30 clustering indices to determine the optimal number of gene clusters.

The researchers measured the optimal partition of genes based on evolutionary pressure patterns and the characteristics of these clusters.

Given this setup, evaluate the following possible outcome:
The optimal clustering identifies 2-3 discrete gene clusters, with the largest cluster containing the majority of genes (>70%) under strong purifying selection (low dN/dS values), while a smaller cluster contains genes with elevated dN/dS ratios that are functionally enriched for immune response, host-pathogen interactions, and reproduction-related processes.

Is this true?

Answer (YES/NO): NO